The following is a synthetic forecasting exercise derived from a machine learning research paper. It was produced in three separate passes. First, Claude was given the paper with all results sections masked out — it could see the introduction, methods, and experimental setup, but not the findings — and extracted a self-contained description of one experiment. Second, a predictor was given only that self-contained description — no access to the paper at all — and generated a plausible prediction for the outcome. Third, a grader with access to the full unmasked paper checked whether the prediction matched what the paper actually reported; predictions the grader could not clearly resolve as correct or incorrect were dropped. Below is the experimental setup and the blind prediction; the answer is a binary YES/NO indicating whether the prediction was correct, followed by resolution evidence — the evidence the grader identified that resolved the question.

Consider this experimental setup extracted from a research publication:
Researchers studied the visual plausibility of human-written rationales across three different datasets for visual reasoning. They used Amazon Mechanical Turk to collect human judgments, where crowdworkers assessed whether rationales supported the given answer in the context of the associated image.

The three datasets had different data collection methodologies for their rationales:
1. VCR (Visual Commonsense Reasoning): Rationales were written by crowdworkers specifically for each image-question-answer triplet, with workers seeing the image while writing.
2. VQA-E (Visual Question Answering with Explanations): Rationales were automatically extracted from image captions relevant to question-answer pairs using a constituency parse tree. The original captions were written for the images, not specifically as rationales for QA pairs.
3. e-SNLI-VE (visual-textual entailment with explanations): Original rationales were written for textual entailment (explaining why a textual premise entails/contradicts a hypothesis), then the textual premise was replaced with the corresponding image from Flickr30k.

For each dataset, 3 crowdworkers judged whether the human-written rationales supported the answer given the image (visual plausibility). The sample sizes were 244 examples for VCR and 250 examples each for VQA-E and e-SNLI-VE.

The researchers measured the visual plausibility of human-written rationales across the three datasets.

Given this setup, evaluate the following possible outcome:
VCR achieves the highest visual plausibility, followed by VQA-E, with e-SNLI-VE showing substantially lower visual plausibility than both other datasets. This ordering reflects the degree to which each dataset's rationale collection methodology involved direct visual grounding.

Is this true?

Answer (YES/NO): NO